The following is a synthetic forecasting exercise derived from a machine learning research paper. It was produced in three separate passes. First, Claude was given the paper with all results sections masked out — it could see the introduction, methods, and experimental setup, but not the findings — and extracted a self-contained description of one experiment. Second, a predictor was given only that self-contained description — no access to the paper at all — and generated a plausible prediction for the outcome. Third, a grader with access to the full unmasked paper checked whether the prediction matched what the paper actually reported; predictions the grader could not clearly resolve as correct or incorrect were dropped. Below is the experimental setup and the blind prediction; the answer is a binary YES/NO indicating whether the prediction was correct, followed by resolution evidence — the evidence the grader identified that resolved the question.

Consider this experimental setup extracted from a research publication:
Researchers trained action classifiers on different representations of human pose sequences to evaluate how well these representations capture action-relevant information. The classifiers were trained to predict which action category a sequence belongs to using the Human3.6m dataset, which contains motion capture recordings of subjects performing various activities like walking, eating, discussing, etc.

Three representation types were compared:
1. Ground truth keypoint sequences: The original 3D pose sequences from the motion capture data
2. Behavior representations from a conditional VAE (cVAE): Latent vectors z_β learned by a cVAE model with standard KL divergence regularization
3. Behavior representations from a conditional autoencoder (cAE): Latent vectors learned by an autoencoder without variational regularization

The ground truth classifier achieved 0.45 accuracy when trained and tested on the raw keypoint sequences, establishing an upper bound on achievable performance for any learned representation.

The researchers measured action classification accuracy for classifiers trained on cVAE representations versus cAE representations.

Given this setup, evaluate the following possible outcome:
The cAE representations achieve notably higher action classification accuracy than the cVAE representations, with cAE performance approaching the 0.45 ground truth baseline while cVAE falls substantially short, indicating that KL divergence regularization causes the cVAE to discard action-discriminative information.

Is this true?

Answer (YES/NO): YES